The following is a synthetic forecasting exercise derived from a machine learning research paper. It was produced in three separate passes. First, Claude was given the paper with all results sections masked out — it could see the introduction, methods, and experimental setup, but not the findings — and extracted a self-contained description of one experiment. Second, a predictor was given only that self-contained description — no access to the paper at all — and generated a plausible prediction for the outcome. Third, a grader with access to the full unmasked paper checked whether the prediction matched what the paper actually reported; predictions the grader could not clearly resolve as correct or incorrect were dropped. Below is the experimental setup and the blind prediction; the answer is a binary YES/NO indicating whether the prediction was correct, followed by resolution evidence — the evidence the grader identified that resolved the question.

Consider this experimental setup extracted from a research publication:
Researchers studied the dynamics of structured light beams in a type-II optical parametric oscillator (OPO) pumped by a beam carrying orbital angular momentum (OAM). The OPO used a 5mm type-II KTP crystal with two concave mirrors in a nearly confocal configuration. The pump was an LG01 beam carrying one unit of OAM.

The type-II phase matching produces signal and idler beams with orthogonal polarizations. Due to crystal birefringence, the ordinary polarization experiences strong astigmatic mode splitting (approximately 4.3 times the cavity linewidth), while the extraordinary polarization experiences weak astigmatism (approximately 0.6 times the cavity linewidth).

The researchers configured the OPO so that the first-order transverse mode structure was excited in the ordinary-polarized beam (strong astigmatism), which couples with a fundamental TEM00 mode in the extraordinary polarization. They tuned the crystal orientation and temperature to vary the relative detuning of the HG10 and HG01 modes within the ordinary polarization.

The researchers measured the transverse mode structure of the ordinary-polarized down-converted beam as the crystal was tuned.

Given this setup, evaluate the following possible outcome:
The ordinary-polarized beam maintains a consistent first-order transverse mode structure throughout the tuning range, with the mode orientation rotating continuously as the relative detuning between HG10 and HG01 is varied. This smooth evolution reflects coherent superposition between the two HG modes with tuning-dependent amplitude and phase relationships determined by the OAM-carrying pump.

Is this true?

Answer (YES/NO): NO